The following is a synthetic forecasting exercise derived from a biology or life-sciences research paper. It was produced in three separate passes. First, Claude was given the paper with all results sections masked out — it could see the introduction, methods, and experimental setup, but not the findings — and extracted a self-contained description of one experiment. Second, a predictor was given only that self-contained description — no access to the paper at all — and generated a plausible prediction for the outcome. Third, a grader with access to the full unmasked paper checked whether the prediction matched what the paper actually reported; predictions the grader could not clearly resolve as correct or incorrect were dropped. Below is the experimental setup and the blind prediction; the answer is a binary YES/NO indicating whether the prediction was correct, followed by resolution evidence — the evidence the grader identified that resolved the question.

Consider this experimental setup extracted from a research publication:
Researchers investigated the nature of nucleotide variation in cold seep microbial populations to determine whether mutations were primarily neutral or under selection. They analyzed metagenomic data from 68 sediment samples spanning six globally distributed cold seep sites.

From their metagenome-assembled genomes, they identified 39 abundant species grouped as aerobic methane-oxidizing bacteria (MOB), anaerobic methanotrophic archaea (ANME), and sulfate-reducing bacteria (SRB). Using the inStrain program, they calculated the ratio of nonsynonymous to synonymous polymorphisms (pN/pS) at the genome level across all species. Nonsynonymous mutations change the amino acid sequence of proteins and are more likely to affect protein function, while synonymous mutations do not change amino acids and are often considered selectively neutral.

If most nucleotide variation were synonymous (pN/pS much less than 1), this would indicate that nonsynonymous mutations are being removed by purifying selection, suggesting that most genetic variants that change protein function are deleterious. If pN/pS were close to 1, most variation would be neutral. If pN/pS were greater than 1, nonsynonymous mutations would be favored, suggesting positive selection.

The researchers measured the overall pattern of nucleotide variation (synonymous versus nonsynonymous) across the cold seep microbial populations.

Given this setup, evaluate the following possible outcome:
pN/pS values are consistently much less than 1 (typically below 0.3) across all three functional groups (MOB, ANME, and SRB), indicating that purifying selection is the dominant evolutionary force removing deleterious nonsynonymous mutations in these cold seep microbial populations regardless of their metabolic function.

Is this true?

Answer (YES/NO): YES